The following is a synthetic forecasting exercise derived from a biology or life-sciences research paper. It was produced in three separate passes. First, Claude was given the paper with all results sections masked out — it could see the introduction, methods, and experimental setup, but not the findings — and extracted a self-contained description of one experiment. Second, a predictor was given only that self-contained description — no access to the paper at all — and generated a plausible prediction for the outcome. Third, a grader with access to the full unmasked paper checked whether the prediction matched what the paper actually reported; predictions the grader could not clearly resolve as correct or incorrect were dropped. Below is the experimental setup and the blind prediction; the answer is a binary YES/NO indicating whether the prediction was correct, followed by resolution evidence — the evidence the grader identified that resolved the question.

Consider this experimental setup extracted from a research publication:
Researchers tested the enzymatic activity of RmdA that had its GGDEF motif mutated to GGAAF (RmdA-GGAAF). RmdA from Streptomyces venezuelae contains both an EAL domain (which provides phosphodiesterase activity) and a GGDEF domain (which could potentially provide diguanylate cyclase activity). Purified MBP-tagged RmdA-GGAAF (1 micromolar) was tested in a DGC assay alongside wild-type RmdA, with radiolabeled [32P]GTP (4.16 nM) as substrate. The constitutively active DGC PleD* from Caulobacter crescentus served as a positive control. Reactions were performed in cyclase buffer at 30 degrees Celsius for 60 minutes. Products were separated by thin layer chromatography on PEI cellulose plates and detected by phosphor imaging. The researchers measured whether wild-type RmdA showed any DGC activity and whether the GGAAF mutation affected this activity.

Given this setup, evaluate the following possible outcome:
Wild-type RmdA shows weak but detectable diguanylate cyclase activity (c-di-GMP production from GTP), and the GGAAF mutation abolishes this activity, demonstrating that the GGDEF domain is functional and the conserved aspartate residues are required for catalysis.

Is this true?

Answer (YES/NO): YES